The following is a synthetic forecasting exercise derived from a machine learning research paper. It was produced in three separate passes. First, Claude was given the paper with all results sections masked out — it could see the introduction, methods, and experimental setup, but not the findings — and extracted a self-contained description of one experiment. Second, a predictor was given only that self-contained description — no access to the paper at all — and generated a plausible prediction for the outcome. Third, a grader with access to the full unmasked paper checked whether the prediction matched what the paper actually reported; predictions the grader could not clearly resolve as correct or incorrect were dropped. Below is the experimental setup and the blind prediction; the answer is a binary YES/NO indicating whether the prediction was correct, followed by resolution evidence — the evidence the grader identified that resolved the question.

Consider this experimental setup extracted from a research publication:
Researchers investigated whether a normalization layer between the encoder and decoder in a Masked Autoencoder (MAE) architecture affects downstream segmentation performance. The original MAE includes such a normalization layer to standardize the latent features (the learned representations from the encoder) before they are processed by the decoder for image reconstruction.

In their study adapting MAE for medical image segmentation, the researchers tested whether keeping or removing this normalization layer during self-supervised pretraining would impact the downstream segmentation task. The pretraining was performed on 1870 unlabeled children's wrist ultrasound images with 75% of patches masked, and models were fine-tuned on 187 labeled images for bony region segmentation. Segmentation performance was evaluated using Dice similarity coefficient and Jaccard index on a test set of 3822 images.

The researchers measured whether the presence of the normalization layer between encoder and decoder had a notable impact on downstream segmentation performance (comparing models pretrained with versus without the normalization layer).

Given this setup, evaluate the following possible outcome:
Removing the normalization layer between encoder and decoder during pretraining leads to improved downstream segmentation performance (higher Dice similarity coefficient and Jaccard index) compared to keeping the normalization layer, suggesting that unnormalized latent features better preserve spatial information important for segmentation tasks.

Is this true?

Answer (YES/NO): NO